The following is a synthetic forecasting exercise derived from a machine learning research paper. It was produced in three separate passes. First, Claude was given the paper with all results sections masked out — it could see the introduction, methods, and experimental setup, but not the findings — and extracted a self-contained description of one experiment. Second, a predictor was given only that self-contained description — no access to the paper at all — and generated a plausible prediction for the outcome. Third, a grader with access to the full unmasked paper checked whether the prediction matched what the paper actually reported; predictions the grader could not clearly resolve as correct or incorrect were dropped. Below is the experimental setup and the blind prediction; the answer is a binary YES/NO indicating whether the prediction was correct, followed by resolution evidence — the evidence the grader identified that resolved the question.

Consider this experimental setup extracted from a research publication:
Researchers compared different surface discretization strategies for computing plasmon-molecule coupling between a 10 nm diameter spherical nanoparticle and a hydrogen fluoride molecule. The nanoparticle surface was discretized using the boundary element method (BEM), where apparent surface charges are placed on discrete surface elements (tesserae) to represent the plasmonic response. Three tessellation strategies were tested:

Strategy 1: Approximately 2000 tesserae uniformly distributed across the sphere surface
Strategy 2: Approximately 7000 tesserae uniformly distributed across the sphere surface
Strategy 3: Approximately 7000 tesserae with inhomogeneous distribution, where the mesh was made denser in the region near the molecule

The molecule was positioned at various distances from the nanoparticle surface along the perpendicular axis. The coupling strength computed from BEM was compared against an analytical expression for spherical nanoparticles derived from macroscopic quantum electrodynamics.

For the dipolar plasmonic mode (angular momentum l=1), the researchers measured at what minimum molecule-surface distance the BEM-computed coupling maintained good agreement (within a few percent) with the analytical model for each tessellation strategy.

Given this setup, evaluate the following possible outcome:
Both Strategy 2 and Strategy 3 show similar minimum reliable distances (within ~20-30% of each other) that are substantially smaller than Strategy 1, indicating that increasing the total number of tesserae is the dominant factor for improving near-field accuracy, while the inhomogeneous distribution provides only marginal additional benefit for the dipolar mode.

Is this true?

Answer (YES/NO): NO